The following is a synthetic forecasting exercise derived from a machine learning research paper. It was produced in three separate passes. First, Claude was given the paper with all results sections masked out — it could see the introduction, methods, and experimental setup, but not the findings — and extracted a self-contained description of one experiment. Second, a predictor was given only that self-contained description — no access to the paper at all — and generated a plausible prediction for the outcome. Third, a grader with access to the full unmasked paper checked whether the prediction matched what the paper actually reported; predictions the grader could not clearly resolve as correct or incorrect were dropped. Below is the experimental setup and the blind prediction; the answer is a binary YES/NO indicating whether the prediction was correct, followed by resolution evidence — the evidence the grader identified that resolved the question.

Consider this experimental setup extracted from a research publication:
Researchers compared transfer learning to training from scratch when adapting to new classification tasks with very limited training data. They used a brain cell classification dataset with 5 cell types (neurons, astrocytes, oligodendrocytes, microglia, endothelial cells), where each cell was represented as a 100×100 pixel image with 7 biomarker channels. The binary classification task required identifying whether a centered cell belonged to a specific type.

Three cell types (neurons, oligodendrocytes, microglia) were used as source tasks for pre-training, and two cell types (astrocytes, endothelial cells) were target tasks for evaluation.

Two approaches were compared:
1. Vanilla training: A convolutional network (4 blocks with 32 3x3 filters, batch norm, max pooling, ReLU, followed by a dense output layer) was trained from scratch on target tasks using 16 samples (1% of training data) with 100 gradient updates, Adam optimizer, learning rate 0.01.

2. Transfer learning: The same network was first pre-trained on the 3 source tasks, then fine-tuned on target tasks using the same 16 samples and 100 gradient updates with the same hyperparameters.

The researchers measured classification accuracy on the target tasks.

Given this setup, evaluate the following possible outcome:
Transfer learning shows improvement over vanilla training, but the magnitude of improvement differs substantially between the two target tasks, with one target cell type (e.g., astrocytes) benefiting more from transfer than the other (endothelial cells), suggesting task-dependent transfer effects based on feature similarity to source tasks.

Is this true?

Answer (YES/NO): NO